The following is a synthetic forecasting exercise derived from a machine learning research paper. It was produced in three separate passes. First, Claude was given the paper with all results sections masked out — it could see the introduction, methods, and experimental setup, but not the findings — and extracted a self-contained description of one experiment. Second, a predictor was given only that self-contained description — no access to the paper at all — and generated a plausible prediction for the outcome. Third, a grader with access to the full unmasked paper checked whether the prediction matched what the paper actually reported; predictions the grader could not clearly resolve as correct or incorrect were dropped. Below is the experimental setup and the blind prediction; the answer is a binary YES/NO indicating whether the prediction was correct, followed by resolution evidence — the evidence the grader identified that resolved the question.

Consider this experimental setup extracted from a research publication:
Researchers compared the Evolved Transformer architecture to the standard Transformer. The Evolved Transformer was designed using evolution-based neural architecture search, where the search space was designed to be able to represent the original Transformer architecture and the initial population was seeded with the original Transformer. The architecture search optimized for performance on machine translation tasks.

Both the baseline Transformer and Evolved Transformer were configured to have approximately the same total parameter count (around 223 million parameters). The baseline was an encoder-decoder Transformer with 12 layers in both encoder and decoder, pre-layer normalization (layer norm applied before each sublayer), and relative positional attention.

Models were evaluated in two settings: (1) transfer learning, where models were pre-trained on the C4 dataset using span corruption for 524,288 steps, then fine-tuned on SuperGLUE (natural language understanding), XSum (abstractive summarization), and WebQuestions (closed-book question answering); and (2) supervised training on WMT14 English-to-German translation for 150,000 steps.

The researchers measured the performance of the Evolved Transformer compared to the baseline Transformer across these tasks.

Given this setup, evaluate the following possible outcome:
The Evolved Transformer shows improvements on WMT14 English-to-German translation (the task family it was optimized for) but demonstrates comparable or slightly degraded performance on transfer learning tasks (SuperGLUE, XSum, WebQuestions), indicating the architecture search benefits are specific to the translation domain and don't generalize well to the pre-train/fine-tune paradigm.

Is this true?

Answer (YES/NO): NO